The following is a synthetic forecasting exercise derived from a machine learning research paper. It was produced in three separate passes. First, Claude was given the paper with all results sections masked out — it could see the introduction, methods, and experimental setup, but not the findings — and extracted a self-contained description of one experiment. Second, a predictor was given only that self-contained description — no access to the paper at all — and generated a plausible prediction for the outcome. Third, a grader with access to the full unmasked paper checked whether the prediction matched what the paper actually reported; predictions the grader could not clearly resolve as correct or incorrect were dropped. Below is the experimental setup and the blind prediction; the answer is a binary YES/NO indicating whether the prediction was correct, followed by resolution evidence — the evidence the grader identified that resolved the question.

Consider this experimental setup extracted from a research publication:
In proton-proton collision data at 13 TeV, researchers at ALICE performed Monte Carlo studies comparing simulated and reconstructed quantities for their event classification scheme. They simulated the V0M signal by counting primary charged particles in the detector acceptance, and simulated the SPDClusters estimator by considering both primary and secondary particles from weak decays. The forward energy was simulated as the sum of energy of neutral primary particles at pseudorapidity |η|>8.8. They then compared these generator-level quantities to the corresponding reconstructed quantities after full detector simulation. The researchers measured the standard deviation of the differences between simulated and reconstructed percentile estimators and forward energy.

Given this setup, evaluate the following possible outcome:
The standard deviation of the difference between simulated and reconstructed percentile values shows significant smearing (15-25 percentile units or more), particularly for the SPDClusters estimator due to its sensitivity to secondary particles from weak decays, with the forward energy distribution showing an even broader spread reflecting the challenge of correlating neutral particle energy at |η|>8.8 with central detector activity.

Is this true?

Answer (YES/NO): NO